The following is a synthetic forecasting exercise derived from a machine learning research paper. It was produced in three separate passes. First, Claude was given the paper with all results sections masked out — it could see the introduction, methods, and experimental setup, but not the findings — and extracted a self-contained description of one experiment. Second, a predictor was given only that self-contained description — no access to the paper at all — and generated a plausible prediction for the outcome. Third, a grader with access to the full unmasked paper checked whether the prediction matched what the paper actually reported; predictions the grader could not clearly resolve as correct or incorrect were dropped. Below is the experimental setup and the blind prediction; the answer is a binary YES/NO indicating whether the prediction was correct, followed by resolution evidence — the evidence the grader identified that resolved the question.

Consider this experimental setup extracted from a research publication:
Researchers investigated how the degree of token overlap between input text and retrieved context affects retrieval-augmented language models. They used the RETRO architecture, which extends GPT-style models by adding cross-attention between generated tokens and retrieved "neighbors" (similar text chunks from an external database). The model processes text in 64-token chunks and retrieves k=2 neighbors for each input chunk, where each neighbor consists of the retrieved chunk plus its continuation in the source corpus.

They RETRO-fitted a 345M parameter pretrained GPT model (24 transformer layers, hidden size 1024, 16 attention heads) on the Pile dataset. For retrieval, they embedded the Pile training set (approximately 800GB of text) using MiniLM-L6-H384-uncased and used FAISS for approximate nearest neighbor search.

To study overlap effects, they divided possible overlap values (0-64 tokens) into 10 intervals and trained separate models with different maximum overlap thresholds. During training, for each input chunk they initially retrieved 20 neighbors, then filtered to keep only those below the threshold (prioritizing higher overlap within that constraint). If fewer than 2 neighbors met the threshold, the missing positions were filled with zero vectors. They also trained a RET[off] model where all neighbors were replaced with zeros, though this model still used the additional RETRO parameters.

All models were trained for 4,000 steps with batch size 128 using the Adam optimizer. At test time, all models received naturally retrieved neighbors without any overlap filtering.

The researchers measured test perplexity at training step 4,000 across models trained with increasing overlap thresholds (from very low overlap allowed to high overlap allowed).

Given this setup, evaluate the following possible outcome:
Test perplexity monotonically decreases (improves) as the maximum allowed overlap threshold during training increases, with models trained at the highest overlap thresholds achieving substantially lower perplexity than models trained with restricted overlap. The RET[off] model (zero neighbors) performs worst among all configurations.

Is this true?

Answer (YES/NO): NO